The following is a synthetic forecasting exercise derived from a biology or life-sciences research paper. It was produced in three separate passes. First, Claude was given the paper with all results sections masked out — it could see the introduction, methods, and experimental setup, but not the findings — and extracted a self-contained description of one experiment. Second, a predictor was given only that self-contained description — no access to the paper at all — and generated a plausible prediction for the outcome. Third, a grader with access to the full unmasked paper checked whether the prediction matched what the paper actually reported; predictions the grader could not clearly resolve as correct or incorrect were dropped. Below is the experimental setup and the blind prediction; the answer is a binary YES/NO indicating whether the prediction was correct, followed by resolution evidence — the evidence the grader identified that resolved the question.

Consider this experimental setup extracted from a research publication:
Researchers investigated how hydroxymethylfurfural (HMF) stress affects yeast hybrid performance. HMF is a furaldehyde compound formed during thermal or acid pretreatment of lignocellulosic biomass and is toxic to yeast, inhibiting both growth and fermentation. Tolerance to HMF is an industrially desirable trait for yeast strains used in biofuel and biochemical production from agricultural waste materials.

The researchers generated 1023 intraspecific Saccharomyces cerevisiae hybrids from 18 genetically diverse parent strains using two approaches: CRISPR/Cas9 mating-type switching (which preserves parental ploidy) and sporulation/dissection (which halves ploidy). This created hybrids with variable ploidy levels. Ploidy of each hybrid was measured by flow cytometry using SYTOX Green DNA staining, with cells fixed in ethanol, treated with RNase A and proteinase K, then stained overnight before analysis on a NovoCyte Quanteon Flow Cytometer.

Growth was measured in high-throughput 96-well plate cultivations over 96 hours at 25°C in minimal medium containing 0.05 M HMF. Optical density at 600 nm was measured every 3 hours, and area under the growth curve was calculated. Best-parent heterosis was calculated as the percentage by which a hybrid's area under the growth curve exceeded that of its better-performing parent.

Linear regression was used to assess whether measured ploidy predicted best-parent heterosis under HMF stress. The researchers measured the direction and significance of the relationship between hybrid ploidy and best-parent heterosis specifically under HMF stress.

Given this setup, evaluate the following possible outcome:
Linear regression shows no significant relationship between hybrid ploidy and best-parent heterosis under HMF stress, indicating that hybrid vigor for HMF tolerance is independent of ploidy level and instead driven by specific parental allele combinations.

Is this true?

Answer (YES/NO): NO